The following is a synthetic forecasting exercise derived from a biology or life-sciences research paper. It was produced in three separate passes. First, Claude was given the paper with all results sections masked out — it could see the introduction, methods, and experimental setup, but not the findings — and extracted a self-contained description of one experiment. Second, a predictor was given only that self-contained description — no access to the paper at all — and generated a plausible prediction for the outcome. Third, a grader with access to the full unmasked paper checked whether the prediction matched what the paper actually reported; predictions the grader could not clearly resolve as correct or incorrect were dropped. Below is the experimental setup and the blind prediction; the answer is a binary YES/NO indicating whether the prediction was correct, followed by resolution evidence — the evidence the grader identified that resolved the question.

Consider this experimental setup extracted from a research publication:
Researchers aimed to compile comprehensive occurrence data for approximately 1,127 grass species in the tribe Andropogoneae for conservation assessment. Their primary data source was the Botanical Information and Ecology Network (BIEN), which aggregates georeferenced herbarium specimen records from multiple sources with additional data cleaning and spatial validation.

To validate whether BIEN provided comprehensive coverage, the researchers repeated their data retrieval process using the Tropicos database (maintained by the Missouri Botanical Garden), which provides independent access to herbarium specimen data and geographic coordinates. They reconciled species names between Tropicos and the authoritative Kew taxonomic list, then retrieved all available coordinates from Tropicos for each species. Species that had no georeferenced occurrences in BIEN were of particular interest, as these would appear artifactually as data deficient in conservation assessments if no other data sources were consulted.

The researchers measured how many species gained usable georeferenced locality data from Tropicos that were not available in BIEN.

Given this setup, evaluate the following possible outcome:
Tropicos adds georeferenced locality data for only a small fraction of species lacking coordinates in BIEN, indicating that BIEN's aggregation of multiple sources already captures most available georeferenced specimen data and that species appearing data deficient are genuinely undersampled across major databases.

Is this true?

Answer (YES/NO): YES